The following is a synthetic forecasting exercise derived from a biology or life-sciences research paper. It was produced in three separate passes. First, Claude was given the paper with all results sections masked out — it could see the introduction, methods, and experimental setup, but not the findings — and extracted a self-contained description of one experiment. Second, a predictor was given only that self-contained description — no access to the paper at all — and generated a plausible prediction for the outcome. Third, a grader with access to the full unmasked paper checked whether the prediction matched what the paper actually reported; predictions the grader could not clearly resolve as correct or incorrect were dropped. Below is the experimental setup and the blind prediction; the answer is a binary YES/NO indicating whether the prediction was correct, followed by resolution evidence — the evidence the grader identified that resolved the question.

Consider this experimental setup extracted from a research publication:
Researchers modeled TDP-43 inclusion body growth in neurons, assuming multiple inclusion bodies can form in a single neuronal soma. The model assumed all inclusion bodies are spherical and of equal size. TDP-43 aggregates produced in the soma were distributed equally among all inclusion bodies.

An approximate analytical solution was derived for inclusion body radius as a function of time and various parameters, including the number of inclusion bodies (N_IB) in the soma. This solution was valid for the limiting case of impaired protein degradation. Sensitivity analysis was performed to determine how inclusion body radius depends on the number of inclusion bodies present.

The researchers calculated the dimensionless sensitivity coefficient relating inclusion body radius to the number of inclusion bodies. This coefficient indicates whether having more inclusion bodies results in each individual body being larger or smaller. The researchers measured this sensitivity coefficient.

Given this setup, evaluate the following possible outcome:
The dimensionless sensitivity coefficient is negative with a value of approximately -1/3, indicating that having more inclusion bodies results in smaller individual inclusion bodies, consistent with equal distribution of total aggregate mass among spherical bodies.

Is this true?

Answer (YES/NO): YES